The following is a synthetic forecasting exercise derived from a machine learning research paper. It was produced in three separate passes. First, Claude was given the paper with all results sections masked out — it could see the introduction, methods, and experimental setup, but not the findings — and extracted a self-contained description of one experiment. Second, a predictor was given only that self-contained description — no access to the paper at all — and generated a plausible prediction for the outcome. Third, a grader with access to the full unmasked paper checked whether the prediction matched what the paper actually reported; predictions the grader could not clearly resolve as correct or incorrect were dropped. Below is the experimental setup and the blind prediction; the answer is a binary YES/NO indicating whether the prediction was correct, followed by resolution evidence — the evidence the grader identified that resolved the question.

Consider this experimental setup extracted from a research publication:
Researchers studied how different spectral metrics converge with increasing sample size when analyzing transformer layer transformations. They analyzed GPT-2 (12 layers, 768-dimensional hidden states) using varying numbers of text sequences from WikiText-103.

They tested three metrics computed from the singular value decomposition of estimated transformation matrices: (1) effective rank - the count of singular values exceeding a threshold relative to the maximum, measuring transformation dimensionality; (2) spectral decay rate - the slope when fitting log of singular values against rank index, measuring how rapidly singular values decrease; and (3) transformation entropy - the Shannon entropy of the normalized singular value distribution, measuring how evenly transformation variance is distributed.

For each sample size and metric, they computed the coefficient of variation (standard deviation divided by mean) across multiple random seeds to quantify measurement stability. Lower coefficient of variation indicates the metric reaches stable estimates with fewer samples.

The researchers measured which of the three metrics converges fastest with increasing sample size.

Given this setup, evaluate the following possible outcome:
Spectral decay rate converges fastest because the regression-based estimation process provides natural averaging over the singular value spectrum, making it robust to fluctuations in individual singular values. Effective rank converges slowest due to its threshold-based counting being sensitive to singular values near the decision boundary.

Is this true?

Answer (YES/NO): NO